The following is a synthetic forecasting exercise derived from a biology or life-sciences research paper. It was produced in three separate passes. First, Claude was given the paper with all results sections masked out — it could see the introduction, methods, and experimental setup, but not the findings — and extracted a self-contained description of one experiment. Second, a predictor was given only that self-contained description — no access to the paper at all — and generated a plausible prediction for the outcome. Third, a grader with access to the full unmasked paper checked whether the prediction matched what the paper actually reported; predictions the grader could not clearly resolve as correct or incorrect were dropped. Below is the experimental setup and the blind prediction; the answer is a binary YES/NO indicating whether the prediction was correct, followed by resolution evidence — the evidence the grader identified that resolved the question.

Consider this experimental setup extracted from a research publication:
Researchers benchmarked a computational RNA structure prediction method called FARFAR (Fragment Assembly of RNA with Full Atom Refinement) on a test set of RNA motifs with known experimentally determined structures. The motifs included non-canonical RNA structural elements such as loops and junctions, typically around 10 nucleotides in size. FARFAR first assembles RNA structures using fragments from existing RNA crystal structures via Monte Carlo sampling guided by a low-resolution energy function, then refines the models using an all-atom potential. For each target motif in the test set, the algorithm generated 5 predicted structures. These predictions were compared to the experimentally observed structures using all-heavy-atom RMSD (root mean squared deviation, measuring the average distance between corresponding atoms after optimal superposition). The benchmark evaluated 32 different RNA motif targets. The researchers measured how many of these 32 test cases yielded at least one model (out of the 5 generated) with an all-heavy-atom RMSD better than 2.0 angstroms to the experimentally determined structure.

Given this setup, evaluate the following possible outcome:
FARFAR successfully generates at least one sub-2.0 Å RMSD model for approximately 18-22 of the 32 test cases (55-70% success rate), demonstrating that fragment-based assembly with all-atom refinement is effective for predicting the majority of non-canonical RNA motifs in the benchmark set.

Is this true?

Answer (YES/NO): NO